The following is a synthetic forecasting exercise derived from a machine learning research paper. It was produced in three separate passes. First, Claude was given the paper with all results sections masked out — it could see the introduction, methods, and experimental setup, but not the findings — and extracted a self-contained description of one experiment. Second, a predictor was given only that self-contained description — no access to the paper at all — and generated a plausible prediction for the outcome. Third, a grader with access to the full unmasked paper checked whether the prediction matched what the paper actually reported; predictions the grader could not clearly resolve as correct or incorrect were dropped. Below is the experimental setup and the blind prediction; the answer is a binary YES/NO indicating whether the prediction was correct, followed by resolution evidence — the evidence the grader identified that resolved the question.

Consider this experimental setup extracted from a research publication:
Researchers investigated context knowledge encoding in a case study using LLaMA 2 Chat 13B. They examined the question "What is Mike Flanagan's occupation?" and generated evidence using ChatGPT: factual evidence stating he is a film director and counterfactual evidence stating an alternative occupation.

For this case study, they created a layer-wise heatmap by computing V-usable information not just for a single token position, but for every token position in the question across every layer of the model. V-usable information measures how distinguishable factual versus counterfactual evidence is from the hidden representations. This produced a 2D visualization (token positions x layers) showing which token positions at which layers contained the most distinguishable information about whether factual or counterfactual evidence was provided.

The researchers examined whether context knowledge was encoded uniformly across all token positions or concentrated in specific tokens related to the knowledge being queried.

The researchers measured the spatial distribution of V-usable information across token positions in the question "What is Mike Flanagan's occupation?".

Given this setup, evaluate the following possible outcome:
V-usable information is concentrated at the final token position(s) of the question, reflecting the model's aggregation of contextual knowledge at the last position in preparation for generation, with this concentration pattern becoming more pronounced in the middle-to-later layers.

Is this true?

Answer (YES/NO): NO